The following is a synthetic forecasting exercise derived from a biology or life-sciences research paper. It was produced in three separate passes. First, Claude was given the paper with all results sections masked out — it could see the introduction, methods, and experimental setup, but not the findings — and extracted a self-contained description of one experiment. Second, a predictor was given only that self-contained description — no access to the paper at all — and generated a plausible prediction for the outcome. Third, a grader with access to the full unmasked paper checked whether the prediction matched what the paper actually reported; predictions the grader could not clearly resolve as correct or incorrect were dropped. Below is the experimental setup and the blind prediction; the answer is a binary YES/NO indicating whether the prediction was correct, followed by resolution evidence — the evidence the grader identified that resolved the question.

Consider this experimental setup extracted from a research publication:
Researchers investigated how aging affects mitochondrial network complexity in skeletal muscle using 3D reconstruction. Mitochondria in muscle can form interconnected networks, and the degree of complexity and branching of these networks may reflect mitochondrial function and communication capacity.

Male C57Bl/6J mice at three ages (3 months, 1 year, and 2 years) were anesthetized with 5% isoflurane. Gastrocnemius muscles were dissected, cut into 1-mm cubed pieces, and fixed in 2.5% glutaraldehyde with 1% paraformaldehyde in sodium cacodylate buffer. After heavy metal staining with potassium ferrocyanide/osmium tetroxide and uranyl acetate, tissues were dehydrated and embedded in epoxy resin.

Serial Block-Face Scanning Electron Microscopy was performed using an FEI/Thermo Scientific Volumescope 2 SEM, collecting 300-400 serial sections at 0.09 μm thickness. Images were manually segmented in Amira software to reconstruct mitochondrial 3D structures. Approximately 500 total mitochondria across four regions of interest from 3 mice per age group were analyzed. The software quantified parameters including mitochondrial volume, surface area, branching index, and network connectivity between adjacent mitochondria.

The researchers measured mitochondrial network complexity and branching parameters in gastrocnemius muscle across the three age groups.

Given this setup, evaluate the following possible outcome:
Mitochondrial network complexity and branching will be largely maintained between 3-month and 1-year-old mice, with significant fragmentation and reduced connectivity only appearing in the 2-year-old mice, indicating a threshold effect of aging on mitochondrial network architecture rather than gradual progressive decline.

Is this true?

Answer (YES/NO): NO